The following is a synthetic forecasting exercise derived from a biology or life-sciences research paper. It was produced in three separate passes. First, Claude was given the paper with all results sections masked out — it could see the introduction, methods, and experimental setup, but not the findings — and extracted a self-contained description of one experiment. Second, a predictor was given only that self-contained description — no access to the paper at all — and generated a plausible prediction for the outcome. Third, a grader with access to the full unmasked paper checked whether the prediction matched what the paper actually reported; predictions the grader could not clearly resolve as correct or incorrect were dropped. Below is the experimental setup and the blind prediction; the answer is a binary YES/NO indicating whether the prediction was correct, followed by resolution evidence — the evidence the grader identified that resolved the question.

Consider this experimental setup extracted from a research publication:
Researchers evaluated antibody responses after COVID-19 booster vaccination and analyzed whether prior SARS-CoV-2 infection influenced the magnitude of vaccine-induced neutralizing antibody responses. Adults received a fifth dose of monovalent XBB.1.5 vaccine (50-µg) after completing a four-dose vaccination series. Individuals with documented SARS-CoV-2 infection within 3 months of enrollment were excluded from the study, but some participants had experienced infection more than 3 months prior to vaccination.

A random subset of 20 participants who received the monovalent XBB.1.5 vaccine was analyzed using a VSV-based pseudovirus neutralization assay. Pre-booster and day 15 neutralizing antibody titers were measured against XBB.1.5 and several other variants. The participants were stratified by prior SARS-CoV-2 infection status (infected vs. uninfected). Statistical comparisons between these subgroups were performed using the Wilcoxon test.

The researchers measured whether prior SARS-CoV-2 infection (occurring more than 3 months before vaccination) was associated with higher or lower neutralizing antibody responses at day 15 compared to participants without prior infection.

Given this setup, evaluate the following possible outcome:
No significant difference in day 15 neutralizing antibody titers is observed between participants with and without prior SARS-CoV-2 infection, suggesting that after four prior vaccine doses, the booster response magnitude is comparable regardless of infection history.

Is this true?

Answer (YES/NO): YES